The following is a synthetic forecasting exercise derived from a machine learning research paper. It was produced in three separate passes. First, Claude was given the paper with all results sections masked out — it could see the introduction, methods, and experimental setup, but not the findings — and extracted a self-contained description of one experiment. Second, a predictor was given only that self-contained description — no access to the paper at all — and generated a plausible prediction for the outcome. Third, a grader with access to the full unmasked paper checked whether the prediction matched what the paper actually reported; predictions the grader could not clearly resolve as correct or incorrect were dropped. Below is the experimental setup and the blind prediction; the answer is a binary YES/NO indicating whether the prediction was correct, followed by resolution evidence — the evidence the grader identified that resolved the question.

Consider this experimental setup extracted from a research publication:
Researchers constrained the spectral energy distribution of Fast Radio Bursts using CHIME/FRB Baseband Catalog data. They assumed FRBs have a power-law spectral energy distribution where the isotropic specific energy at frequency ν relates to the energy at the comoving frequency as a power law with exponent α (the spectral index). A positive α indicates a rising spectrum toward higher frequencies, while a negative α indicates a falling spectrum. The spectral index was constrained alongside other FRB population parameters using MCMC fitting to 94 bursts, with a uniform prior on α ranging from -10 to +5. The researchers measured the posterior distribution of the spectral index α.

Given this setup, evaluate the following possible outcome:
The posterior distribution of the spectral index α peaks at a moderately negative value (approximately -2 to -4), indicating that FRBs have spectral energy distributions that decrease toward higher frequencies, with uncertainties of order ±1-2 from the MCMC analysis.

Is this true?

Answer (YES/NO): YES